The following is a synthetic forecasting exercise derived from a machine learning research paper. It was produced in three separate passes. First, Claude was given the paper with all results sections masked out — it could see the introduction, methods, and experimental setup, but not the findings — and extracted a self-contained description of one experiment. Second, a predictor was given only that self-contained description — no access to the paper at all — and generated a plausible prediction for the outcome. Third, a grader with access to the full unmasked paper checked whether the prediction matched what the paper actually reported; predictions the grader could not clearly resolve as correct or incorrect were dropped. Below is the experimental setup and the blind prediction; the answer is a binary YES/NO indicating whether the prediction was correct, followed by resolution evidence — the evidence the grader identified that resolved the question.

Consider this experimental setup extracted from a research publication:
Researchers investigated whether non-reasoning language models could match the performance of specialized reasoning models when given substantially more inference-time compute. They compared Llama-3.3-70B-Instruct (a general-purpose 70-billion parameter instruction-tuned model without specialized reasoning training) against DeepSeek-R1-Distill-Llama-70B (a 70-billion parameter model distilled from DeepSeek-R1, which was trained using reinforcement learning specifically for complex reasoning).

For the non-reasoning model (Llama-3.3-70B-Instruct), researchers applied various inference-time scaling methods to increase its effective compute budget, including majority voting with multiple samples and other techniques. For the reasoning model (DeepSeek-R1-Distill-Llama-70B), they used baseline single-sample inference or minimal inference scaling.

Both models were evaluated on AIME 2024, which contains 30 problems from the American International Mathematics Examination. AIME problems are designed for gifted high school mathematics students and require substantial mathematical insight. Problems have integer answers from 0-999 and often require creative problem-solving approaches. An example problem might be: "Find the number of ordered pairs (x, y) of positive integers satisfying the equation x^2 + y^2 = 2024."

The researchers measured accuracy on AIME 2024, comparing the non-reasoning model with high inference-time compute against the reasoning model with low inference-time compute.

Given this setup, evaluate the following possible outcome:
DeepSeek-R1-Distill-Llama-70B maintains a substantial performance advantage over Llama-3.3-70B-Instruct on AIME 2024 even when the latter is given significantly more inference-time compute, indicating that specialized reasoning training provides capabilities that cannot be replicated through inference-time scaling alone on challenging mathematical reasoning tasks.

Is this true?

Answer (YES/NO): YES